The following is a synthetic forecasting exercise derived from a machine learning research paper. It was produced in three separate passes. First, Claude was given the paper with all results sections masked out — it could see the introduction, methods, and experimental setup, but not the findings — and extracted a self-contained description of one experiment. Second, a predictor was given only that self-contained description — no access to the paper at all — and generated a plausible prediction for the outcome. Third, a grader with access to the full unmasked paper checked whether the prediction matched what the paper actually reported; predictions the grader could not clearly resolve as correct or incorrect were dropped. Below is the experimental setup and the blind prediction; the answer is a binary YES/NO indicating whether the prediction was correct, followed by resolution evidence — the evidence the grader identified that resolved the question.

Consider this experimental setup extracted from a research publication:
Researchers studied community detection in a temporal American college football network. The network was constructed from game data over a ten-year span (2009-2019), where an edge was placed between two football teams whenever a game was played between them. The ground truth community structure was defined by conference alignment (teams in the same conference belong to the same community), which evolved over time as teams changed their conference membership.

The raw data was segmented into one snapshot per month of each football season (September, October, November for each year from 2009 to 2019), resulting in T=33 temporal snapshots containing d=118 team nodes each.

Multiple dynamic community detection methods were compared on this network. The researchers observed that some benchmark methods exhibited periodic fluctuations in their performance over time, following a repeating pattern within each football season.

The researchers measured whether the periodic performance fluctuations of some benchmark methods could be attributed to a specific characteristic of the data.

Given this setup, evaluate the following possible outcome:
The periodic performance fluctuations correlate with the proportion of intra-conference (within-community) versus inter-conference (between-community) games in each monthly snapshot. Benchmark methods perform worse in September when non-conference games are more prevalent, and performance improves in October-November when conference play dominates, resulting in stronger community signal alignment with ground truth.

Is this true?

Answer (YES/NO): YES